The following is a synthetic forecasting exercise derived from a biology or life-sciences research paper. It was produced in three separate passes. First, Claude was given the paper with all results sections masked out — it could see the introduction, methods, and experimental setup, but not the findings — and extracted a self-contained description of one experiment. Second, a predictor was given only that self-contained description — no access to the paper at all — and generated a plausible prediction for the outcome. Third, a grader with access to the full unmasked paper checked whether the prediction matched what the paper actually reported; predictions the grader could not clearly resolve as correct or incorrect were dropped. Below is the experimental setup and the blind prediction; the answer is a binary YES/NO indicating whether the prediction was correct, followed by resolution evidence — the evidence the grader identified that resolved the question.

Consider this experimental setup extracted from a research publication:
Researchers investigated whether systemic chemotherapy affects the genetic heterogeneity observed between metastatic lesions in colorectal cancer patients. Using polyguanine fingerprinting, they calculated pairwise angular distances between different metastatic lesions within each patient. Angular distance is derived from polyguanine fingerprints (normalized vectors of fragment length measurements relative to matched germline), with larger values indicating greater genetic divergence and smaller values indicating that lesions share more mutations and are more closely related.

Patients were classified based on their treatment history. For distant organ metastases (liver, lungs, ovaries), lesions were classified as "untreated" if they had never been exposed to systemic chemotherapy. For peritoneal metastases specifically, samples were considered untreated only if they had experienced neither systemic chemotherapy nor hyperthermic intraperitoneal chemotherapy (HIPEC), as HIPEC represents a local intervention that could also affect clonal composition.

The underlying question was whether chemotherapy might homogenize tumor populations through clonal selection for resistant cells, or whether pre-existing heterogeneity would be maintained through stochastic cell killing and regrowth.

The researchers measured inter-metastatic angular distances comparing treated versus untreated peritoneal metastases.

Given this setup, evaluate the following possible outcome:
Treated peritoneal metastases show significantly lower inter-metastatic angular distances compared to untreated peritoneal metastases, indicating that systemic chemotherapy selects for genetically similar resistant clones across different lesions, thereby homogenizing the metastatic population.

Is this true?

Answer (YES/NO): NO